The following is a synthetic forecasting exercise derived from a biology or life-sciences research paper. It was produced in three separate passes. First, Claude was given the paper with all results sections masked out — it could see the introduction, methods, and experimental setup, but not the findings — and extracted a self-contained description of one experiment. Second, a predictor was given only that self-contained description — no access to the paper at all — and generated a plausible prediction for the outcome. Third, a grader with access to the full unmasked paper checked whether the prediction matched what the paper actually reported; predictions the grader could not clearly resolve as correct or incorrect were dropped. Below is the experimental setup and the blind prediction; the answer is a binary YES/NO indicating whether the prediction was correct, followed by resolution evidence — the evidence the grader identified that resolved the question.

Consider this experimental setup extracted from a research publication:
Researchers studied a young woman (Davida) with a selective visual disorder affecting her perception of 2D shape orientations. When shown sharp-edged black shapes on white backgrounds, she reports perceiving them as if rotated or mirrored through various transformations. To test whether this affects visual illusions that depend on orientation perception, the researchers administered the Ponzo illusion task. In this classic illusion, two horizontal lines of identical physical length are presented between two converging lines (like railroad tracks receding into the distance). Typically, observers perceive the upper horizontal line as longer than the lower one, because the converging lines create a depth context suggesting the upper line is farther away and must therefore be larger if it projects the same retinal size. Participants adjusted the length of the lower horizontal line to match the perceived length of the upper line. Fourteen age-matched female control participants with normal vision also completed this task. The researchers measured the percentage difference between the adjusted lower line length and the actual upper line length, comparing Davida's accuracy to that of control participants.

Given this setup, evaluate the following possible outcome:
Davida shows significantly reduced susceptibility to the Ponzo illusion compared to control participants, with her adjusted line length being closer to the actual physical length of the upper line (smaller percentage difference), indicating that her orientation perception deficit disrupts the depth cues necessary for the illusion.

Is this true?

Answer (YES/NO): YES